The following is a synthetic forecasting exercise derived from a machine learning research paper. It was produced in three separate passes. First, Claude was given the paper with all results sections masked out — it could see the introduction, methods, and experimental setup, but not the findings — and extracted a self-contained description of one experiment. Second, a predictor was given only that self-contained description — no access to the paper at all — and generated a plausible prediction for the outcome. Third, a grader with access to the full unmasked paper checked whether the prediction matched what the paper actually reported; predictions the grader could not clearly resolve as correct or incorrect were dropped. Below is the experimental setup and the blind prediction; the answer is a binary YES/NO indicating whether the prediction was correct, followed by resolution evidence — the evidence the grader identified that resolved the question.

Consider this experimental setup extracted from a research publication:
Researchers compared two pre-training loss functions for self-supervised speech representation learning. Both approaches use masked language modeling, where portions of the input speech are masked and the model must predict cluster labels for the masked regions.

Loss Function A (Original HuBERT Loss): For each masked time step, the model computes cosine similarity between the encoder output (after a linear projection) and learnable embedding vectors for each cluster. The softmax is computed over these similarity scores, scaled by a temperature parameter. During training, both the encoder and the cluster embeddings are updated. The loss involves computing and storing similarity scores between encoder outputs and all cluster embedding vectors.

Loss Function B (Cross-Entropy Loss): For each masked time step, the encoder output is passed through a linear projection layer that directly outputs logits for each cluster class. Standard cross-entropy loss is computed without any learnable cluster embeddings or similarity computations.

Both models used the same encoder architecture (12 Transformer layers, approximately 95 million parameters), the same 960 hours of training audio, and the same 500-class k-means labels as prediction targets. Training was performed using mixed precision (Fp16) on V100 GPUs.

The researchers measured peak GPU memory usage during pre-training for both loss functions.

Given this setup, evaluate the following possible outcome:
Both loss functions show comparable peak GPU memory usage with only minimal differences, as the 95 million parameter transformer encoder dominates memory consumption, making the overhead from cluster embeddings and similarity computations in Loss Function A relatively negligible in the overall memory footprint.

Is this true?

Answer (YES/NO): NO